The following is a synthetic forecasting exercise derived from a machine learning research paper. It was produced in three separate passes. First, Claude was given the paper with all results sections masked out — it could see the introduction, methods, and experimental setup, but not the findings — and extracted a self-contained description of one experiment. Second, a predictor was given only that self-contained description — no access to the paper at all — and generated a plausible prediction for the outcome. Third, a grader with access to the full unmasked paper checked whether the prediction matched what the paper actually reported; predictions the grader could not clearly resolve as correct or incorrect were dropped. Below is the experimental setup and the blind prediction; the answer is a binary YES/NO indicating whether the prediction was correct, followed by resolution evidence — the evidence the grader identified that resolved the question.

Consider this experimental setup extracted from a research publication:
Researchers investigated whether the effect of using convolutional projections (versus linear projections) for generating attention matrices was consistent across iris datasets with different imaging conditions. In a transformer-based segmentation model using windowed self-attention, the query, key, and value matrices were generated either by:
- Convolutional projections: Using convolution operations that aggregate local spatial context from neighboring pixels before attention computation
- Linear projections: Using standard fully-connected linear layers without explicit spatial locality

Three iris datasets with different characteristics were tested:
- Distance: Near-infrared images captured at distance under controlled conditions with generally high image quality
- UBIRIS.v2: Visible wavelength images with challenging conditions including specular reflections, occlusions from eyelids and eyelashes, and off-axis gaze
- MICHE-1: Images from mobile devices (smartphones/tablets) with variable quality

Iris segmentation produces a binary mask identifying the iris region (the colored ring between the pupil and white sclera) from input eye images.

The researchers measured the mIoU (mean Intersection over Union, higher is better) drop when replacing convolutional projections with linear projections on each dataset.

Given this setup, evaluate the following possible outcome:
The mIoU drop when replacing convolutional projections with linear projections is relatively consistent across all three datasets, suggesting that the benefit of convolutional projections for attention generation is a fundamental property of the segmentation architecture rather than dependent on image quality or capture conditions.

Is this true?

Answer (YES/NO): NO